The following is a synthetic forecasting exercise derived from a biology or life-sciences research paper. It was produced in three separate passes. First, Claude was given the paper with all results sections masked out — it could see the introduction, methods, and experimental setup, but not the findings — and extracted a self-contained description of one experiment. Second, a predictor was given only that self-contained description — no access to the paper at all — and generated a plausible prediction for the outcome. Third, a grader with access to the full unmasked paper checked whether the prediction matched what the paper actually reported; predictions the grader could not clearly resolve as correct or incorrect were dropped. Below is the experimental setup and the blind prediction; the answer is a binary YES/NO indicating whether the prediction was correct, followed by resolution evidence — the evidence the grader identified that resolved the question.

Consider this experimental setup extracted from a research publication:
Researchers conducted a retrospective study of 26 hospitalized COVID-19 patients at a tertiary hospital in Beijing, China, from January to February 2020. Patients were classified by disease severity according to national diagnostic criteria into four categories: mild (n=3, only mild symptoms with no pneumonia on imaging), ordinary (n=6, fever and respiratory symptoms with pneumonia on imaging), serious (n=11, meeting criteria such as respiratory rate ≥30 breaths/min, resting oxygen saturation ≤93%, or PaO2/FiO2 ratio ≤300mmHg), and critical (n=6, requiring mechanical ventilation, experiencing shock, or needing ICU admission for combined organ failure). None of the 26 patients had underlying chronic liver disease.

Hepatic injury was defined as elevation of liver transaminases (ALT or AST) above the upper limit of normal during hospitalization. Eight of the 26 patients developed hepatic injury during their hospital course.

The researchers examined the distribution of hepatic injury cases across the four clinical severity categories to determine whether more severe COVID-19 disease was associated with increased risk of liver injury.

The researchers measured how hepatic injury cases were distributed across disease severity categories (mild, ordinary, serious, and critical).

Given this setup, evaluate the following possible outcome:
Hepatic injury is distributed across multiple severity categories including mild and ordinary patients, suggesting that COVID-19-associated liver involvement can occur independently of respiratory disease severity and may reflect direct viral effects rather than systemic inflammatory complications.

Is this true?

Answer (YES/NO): NO